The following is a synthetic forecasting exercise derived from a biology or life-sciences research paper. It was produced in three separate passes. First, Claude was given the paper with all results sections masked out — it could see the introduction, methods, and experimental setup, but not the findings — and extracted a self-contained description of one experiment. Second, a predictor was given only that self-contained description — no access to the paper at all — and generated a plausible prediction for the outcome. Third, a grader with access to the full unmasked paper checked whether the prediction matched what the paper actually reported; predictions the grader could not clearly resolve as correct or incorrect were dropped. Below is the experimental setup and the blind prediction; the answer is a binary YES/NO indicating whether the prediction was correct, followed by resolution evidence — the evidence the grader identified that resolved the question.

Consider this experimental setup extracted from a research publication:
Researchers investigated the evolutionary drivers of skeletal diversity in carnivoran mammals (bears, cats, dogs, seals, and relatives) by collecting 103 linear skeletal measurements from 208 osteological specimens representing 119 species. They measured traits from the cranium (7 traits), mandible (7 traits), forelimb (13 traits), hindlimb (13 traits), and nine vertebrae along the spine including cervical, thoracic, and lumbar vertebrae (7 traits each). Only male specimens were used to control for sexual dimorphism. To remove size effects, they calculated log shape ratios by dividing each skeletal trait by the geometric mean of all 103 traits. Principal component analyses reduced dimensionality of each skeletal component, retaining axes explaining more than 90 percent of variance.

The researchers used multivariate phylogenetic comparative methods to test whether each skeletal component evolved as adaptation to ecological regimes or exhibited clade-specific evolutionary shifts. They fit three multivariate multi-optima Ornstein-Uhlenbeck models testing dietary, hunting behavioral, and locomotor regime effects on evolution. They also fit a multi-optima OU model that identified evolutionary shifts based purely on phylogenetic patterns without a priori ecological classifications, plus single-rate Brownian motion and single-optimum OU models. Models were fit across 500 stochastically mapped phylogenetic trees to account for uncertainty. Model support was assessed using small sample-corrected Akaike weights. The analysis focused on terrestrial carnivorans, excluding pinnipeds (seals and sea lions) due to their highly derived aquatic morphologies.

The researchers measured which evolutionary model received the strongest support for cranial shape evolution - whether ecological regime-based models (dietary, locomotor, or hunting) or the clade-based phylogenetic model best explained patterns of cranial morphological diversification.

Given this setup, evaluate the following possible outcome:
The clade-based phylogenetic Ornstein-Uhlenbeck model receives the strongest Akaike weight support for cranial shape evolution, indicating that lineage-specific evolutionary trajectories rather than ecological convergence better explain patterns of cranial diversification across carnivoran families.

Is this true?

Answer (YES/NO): YES